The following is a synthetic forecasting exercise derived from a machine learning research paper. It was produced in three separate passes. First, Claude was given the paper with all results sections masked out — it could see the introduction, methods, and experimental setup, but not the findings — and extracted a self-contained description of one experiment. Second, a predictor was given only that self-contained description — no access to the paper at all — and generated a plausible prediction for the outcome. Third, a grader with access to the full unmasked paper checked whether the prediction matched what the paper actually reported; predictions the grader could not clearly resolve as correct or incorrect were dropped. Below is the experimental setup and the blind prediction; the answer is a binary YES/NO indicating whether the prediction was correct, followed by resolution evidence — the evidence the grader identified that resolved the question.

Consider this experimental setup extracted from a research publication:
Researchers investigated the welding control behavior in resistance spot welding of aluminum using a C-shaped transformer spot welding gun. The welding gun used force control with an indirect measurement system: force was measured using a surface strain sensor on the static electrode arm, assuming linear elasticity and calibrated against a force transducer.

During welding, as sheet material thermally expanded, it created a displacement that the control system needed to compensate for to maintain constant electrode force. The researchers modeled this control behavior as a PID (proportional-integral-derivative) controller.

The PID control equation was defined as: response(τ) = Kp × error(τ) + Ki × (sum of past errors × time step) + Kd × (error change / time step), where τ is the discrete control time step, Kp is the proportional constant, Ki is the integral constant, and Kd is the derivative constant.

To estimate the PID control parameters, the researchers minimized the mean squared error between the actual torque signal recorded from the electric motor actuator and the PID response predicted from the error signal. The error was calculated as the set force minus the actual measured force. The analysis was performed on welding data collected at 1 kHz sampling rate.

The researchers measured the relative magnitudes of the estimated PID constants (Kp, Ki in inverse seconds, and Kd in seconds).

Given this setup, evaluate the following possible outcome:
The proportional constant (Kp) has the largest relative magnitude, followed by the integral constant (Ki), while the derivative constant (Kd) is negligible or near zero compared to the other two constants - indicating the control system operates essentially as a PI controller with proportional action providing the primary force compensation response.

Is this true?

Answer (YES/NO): YES